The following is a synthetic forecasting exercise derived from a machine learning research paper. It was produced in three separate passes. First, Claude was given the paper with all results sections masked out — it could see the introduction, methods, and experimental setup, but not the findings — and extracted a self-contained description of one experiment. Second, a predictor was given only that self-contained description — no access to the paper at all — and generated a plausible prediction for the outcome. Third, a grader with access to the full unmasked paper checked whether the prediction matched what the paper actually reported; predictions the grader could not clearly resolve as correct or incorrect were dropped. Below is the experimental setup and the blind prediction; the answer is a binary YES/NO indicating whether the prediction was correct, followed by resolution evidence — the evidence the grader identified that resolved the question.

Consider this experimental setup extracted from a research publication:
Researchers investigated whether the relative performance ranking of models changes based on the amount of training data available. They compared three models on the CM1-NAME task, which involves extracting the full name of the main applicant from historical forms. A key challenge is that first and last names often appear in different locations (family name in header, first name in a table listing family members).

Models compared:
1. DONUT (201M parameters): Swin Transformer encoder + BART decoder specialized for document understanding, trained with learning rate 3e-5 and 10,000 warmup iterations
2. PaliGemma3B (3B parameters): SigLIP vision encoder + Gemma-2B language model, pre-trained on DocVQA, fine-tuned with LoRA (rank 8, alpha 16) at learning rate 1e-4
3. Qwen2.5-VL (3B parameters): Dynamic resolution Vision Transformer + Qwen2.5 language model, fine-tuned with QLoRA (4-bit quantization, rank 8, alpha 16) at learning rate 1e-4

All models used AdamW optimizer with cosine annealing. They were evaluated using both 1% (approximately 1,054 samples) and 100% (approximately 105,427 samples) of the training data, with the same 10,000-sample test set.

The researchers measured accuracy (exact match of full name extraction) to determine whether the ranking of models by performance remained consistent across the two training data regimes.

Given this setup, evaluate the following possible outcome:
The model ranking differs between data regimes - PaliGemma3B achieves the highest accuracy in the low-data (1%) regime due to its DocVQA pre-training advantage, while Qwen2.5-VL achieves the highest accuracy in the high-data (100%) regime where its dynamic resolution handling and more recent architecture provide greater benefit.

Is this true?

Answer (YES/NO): NO